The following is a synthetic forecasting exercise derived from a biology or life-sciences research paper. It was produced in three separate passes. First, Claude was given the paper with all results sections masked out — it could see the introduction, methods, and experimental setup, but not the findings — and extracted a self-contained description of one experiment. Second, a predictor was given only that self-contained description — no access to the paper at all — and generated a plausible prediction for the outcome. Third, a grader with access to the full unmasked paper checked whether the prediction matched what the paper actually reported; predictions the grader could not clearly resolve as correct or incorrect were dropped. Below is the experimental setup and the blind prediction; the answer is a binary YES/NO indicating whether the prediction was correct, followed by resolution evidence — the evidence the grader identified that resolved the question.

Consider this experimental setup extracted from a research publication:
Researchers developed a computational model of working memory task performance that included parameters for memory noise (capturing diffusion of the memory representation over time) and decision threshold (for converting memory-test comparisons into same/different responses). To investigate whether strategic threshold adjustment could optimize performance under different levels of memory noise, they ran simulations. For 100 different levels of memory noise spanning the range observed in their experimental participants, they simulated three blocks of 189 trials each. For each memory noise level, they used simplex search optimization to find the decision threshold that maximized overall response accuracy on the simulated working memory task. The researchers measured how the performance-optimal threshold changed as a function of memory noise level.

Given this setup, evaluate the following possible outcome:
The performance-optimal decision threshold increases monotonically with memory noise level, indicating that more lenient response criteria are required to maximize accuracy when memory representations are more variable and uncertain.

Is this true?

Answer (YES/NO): NO